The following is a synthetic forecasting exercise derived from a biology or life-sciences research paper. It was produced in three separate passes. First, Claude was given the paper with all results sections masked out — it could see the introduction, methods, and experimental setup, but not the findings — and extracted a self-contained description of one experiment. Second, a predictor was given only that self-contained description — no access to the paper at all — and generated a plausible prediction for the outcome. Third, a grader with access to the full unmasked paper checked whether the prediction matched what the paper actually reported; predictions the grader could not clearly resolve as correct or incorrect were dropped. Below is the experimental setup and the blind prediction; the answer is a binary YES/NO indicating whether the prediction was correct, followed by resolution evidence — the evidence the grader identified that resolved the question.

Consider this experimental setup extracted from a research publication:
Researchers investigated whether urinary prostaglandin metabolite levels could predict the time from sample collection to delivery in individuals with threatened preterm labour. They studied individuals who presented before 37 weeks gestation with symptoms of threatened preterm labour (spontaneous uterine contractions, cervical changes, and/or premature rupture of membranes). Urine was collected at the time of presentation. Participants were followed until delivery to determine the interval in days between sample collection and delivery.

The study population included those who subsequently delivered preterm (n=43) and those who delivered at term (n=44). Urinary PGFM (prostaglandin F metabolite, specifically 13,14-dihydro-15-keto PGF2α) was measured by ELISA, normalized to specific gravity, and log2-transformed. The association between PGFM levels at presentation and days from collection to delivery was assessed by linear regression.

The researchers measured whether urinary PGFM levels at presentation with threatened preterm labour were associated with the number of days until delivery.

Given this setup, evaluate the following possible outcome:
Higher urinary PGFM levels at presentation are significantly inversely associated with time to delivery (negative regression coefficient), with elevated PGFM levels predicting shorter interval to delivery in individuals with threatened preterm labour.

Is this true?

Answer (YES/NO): YES